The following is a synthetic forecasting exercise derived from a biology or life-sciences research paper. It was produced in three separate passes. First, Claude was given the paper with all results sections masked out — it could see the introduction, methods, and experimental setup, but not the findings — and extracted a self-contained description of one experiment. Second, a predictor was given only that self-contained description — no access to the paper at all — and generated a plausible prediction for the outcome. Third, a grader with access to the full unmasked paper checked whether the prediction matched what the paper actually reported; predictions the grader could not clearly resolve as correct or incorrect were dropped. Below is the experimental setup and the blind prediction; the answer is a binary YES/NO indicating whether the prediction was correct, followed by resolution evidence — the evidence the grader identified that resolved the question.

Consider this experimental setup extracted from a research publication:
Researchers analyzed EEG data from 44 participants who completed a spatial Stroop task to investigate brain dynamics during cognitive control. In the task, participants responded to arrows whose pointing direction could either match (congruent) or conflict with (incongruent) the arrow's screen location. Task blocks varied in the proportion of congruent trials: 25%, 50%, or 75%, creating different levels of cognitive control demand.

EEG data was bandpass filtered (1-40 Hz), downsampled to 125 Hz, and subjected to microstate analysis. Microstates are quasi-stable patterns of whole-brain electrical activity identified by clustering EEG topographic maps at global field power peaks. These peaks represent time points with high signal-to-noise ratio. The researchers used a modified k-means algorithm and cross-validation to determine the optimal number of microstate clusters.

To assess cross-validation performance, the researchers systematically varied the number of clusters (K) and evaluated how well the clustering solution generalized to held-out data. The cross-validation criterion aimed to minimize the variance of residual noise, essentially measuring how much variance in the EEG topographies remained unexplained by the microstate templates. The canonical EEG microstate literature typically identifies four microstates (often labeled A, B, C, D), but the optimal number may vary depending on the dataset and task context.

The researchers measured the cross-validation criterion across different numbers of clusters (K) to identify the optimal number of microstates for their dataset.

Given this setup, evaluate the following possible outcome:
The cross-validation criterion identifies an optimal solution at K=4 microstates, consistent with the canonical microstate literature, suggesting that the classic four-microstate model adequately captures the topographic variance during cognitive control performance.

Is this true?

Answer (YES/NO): NO